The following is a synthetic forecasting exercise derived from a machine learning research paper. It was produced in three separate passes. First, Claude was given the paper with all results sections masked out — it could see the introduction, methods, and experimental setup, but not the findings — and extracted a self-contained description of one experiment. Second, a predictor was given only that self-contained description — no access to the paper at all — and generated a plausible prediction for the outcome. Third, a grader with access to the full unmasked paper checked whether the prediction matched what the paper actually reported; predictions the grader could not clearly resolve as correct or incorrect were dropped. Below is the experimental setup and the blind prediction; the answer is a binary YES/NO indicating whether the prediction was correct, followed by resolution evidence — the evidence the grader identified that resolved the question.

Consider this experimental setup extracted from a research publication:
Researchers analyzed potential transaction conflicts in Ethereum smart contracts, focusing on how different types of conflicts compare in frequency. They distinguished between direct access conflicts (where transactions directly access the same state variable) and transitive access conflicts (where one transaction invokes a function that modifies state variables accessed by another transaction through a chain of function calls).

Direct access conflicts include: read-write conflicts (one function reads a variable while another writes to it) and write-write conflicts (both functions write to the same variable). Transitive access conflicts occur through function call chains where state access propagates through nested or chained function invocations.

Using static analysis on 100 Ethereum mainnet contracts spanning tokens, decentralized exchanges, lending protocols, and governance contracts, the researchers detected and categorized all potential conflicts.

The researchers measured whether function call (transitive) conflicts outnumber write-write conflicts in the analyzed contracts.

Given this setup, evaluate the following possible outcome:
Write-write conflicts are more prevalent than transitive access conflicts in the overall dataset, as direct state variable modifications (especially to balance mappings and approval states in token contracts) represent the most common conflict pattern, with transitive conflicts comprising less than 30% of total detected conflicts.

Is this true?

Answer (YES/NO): NO